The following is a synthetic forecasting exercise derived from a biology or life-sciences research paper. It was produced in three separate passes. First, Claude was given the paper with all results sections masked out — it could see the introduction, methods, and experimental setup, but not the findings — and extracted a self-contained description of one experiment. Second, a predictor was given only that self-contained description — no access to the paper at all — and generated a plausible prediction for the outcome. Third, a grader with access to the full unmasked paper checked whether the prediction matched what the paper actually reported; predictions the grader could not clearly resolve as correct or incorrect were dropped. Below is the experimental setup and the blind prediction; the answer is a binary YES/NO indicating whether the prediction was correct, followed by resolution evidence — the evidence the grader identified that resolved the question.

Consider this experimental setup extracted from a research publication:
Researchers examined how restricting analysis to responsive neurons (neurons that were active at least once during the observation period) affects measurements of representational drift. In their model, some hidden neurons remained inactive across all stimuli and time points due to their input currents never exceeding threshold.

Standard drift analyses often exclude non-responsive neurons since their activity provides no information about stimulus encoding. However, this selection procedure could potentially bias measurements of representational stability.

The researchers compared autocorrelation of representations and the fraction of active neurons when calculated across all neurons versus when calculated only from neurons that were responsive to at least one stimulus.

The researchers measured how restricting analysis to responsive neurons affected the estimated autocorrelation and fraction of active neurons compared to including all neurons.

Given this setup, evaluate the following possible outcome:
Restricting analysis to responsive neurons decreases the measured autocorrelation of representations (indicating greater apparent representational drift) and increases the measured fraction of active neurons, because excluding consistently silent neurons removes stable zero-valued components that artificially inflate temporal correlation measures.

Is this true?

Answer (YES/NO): YES